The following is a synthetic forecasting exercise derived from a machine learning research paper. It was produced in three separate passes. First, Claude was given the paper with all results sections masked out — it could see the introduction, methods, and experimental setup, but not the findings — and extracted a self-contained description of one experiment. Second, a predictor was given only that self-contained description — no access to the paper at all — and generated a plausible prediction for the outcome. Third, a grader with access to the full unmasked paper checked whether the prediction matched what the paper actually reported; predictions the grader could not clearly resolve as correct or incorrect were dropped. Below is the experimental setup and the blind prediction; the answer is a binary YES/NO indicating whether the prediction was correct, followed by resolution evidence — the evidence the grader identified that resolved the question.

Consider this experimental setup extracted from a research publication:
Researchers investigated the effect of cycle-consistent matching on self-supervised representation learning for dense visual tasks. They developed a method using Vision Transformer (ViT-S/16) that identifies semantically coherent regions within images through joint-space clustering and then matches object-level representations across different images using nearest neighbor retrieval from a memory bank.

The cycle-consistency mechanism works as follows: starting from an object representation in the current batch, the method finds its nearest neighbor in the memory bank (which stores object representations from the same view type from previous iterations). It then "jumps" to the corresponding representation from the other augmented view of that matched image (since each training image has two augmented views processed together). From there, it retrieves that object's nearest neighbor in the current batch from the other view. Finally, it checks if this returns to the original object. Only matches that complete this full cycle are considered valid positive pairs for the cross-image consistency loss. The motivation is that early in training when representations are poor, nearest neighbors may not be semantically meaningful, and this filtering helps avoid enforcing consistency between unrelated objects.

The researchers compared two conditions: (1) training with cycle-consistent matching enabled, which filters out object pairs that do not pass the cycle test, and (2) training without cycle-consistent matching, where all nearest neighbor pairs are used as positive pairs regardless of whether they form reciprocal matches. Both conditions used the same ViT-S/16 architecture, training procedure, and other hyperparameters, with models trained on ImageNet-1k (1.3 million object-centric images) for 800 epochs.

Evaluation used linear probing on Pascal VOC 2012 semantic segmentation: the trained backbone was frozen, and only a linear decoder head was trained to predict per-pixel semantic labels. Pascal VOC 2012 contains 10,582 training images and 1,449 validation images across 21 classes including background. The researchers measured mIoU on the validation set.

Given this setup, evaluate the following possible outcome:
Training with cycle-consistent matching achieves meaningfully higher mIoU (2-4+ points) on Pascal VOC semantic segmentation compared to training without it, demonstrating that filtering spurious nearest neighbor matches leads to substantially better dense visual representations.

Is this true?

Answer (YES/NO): NO